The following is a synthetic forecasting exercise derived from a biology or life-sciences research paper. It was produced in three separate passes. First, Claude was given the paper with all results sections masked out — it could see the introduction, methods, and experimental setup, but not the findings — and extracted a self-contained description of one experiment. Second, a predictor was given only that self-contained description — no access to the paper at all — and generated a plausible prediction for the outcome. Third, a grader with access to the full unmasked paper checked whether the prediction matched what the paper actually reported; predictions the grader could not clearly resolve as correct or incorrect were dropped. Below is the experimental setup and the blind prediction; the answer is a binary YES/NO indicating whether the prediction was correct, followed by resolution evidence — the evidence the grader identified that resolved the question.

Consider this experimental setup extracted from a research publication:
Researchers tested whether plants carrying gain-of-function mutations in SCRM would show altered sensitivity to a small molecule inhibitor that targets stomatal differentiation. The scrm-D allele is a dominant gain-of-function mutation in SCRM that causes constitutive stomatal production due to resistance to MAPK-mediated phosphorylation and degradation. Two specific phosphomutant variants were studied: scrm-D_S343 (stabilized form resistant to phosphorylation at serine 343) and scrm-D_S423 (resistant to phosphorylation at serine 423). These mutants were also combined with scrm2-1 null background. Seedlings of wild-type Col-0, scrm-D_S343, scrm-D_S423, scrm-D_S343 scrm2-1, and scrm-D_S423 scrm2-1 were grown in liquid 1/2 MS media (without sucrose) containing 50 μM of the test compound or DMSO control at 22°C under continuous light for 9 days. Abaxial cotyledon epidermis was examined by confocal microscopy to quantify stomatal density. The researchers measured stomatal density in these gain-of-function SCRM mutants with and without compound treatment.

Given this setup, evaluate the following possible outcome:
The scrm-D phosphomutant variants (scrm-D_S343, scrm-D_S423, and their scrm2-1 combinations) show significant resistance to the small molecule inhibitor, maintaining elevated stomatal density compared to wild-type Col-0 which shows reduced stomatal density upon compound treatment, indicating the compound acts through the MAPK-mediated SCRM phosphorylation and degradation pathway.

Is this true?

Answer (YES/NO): NO